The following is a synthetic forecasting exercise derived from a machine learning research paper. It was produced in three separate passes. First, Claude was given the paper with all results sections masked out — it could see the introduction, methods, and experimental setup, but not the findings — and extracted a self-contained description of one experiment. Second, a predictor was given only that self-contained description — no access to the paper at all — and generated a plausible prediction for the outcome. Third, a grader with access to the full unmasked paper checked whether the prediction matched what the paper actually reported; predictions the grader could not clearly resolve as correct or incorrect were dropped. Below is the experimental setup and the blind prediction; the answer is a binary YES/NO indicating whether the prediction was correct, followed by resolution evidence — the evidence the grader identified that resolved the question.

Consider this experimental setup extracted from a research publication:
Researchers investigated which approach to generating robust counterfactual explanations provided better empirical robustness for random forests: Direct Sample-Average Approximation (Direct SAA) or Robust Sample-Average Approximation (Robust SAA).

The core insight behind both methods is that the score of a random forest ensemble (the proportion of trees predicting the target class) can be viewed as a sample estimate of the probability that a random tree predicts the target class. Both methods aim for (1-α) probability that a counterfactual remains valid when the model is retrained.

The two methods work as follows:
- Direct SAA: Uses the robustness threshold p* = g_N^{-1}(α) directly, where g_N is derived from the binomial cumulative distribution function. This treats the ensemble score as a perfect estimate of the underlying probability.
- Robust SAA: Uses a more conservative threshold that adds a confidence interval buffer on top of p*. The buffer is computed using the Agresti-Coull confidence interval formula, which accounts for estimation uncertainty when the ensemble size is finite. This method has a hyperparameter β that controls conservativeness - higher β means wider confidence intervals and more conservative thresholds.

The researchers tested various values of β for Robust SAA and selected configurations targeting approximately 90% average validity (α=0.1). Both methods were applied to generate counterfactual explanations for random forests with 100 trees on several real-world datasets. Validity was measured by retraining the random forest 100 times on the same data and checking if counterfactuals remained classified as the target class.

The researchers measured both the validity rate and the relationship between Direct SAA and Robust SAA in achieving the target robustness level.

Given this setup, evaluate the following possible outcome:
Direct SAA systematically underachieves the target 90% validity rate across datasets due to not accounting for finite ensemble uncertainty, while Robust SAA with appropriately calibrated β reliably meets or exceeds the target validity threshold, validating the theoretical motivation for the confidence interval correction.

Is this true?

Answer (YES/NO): NO